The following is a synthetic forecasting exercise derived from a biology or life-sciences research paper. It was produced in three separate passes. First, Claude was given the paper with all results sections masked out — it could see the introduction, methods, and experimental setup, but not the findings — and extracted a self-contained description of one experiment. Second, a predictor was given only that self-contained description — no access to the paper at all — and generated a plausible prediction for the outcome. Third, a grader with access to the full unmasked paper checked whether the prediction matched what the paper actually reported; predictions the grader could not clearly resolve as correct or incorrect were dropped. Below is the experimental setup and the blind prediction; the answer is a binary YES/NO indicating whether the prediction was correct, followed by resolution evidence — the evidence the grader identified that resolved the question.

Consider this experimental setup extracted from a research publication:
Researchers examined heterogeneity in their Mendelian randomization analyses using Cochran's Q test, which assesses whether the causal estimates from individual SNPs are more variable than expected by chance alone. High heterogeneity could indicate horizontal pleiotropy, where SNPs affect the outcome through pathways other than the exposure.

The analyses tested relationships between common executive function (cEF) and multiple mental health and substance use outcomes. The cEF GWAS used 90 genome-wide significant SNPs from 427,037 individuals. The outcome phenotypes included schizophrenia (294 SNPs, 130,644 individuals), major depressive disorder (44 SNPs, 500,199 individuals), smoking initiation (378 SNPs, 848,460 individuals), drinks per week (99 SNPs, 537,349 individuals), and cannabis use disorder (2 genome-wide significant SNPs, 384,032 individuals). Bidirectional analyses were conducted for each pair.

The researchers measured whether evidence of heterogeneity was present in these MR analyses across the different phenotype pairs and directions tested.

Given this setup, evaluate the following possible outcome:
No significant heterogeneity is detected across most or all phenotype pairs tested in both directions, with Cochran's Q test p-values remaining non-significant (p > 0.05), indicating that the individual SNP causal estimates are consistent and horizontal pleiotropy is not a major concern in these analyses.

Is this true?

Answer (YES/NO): NO